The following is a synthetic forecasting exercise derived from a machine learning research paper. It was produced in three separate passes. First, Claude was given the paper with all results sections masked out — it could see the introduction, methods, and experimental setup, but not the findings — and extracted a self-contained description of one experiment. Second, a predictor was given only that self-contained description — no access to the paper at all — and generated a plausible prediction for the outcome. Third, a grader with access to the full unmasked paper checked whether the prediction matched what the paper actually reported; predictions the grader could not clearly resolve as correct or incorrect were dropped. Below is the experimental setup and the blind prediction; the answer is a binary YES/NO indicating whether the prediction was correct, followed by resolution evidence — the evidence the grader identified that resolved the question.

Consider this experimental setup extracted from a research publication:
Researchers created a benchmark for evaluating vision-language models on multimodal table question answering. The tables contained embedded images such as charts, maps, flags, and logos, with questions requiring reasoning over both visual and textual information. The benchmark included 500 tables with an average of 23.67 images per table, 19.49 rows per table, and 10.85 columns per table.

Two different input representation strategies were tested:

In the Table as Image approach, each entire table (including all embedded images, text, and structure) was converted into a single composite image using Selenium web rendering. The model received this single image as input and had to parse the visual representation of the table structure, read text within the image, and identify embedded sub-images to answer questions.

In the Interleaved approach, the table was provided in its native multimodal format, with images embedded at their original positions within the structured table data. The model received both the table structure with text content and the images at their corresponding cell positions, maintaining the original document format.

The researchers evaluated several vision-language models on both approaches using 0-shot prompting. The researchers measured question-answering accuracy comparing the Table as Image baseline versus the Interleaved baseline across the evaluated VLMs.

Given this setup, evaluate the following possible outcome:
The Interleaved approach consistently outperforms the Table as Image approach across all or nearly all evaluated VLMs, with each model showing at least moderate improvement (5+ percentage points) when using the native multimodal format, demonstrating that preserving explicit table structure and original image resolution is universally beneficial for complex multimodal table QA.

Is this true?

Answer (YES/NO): NO